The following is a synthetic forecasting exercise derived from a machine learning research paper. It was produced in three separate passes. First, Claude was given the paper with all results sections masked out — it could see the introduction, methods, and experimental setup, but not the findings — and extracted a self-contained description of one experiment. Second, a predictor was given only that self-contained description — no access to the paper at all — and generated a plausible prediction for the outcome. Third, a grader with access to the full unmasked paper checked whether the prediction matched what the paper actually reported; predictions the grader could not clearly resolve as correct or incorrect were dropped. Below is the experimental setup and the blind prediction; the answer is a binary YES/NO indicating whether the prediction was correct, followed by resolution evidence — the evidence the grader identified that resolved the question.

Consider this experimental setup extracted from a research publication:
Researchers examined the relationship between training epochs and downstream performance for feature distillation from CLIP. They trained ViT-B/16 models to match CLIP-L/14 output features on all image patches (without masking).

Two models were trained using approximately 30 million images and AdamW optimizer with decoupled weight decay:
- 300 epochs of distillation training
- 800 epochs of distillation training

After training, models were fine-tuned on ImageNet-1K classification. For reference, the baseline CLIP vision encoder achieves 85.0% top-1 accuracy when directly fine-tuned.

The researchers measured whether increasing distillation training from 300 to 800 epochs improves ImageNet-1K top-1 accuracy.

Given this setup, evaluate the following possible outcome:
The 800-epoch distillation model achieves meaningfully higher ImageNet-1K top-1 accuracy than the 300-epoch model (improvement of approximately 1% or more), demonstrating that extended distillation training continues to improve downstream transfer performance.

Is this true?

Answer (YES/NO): NO